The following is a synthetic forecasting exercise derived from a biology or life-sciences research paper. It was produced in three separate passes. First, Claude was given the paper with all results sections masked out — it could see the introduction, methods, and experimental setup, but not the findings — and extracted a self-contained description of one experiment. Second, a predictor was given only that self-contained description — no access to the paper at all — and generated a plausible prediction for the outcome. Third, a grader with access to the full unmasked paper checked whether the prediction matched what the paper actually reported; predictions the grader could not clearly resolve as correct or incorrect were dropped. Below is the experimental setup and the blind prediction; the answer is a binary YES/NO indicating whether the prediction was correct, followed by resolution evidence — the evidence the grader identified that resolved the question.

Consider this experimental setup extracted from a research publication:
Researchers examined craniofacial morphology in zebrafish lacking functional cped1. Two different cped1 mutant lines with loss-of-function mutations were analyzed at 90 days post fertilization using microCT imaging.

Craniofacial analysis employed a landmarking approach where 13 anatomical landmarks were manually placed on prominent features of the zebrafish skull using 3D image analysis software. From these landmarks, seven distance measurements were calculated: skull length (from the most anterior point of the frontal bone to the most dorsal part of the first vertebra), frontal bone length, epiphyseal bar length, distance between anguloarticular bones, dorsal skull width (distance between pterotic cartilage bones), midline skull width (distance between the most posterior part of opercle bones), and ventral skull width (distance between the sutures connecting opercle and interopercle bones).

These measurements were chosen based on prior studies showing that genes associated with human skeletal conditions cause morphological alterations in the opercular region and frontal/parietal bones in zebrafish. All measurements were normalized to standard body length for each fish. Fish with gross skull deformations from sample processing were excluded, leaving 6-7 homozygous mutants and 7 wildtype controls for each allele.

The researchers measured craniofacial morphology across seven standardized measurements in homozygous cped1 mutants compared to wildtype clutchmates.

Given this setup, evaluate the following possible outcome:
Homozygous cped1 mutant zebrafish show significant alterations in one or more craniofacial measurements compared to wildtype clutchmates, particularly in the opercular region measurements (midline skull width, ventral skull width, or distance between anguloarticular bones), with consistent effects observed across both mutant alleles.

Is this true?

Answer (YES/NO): NO